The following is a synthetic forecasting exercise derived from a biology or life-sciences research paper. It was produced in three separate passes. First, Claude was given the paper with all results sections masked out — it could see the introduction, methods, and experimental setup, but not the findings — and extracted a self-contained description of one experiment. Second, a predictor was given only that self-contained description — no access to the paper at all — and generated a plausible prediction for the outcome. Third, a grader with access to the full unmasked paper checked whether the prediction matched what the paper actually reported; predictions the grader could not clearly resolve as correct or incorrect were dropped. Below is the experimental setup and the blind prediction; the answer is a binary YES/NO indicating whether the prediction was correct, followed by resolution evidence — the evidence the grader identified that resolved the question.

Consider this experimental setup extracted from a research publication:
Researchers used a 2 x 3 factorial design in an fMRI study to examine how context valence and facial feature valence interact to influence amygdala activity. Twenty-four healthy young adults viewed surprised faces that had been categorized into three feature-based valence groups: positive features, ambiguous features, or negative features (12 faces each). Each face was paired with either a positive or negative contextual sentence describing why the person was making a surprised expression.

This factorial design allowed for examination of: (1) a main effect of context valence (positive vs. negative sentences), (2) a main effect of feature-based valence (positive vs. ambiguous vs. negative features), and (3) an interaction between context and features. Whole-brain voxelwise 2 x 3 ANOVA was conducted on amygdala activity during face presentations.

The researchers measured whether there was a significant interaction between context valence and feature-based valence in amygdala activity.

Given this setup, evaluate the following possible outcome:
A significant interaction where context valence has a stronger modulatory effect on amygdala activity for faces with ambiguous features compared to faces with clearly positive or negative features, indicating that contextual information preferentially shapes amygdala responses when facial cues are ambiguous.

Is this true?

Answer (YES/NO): NO